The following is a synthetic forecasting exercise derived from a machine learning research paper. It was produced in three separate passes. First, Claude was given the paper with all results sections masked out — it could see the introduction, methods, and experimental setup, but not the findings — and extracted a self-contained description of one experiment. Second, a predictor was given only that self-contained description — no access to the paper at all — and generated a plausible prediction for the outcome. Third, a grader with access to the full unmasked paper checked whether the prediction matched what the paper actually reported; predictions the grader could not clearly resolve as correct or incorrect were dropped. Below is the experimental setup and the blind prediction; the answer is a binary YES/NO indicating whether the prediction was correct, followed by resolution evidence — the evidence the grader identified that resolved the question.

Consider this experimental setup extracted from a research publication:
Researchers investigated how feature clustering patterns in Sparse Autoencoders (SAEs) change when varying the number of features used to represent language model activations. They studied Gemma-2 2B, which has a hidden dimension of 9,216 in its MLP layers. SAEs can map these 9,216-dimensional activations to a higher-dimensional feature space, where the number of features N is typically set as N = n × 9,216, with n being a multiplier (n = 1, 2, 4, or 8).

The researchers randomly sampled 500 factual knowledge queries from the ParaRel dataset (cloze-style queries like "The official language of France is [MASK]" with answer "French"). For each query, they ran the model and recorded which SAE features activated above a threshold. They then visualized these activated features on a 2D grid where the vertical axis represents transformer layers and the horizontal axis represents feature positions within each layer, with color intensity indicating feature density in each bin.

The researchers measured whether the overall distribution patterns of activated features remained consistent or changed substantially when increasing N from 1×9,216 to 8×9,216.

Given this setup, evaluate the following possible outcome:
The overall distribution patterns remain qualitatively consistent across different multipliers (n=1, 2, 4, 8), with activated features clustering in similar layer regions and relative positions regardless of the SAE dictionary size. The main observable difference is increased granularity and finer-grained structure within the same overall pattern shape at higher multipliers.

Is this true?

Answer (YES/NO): YES